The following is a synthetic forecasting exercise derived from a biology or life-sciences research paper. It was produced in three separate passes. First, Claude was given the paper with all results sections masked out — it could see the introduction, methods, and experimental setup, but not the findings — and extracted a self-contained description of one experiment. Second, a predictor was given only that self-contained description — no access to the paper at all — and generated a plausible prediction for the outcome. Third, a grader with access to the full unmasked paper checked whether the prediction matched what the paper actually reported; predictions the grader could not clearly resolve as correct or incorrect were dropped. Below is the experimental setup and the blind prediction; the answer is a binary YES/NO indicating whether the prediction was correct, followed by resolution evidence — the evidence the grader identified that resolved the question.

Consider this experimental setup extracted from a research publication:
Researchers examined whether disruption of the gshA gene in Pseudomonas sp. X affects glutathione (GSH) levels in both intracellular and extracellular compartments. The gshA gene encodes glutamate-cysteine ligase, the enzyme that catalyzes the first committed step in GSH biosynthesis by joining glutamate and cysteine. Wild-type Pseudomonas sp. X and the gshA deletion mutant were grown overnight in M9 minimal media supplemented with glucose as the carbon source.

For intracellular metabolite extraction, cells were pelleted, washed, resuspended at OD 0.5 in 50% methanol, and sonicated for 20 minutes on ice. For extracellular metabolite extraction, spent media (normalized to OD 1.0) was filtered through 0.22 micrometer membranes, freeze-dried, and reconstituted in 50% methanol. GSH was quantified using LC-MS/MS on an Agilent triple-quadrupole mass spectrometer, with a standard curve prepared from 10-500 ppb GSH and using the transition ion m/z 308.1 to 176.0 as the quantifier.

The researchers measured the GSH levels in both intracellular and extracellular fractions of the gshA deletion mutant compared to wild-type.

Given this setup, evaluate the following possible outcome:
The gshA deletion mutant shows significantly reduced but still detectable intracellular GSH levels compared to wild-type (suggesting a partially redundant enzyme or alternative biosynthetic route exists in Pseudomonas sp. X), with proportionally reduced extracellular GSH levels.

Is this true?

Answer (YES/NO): NO